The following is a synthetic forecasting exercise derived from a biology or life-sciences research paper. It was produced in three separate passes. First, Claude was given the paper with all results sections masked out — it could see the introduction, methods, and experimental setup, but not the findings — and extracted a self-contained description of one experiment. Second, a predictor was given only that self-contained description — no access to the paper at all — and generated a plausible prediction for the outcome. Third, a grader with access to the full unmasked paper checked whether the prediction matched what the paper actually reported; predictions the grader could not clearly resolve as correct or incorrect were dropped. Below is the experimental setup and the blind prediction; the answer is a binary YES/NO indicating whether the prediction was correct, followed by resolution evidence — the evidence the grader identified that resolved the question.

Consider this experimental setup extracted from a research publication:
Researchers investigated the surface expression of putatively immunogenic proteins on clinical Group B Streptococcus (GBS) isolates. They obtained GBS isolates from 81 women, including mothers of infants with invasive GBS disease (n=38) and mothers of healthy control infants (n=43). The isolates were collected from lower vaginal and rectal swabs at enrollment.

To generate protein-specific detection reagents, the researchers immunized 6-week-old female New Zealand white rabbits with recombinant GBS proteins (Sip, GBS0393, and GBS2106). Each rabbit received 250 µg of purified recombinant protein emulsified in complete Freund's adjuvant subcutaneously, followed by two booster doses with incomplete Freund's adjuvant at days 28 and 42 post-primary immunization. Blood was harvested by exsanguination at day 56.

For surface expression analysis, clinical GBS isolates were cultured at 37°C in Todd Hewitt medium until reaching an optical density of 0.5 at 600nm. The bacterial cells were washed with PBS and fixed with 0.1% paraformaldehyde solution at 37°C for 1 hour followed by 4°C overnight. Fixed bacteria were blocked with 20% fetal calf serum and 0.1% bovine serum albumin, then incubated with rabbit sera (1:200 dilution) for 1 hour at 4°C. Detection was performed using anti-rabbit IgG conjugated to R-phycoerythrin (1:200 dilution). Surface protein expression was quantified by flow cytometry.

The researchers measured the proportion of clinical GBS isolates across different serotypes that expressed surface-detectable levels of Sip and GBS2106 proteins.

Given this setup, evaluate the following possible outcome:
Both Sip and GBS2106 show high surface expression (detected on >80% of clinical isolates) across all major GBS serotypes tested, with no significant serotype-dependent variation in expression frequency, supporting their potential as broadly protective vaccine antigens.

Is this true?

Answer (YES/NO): NO